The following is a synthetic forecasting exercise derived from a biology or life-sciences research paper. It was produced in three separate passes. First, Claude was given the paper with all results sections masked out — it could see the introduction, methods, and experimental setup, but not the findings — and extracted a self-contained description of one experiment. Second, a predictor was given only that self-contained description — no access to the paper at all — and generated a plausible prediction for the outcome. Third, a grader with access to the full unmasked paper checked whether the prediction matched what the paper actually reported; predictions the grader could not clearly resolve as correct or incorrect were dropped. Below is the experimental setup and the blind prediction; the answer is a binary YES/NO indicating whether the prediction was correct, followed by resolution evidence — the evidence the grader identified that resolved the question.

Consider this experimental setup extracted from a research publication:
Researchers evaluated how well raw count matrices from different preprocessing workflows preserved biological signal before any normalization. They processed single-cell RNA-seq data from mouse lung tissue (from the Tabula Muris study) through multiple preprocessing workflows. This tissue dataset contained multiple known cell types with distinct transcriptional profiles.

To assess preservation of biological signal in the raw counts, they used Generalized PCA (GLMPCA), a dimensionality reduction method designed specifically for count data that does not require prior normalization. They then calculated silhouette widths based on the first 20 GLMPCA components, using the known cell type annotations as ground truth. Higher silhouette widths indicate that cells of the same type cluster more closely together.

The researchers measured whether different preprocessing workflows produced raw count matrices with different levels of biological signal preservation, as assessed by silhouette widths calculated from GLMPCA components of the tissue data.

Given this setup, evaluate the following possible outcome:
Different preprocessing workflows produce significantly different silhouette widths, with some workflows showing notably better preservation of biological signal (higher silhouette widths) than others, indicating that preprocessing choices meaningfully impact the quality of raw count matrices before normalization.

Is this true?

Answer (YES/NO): NO